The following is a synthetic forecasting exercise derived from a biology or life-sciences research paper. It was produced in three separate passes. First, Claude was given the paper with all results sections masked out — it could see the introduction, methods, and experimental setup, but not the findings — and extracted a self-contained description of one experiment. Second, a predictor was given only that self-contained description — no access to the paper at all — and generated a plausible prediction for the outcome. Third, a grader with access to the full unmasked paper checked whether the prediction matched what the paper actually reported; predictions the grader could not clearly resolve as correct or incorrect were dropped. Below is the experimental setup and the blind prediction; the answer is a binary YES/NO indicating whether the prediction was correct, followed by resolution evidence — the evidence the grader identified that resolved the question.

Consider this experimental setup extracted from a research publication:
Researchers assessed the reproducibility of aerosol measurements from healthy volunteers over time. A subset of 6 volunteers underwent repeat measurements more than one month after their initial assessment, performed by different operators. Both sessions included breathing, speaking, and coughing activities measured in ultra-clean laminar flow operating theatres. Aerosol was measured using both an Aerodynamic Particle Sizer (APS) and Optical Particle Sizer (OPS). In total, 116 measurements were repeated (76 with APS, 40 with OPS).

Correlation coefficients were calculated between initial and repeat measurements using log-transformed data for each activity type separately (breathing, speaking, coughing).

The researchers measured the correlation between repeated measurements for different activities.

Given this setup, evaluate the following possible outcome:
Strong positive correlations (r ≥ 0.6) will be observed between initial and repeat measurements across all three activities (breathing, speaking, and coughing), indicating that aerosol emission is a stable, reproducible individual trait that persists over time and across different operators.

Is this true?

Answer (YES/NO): NO